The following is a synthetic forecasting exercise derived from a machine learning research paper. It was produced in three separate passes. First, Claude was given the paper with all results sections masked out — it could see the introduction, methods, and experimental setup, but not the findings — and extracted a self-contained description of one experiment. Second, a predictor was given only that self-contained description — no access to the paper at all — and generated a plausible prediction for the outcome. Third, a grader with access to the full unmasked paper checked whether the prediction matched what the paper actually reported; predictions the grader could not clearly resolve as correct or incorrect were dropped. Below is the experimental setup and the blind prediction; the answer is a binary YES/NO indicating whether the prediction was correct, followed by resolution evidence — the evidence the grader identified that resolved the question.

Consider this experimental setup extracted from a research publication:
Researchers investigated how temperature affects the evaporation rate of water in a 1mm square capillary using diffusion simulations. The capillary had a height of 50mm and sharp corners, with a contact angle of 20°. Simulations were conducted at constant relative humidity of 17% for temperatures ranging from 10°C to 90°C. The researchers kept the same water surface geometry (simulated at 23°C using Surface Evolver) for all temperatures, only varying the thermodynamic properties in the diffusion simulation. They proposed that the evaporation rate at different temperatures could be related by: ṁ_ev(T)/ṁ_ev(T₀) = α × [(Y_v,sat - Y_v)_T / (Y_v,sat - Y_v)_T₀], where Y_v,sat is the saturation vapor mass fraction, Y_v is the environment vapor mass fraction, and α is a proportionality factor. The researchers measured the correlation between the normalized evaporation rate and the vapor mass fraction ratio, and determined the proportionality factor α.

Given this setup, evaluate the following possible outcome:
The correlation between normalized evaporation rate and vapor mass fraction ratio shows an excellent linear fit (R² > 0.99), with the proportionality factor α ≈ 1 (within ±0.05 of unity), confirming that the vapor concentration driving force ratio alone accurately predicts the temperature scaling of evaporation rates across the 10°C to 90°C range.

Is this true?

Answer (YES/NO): NO